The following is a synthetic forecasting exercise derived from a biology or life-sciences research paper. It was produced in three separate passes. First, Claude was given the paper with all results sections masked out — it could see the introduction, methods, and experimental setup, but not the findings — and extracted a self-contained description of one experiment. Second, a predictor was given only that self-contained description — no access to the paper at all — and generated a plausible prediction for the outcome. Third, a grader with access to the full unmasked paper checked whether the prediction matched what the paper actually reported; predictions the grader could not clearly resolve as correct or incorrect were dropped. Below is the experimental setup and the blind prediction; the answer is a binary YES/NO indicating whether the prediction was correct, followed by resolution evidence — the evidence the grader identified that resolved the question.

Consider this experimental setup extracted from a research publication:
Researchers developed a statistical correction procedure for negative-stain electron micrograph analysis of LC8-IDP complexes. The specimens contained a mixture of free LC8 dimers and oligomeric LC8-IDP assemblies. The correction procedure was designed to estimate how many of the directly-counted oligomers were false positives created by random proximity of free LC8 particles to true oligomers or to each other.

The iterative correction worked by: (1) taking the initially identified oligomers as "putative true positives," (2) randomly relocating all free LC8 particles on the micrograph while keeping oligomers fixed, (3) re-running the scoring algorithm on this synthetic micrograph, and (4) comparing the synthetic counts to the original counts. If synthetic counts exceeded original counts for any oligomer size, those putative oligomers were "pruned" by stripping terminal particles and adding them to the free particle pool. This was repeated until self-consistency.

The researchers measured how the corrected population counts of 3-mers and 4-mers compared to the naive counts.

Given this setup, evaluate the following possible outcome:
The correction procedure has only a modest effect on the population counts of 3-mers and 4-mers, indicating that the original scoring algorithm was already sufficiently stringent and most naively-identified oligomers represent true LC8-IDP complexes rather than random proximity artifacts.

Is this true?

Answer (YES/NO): NO